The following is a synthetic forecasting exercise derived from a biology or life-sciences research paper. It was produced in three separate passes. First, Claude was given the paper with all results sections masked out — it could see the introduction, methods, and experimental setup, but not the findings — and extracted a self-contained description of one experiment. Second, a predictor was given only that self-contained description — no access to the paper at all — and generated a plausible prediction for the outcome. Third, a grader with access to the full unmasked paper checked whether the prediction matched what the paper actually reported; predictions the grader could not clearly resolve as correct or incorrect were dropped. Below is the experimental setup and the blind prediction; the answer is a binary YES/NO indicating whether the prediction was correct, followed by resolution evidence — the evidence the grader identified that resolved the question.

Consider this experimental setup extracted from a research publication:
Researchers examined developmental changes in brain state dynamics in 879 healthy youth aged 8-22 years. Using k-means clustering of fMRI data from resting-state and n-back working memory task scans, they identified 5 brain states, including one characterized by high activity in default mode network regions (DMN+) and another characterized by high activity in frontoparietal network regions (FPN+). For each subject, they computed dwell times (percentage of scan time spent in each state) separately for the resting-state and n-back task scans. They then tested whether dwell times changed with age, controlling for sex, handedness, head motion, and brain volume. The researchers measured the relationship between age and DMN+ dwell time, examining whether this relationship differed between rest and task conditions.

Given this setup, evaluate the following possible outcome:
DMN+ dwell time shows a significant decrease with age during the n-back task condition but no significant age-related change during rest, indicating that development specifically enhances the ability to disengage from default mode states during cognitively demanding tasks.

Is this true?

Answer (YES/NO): NO